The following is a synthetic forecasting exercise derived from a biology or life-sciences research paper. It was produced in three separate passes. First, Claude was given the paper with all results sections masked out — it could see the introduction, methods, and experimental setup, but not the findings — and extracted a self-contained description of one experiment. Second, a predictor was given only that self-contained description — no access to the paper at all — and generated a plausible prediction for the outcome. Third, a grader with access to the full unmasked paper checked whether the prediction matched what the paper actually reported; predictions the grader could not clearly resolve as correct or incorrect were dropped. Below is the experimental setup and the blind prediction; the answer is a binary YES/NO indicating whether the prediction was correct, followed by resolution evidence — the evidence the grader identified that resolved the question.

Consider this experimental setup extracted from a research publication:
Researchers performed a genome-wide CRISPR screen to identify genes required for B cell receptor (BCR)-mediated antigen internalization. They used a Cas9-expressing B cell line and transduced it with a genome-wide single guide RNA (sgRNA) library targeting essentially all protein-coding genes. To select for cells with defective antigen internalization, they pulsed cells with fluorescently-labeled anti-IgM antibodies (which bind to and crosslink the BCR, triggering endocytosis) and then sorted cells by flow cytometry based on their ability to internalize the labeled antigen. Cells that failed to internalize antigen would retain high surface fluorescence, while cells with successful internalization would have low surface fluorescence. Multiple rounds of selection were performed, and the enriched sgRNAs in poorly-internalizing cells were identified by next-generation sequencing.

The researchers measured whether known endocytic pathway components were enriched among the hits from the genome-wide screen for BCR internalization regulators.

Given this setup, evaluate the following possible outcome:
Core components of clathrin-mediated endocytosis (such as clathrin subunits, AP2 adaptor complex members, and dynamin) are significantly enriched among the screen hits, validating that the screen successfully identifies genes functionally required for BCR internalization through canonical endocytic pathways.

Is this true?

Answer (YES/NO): NO